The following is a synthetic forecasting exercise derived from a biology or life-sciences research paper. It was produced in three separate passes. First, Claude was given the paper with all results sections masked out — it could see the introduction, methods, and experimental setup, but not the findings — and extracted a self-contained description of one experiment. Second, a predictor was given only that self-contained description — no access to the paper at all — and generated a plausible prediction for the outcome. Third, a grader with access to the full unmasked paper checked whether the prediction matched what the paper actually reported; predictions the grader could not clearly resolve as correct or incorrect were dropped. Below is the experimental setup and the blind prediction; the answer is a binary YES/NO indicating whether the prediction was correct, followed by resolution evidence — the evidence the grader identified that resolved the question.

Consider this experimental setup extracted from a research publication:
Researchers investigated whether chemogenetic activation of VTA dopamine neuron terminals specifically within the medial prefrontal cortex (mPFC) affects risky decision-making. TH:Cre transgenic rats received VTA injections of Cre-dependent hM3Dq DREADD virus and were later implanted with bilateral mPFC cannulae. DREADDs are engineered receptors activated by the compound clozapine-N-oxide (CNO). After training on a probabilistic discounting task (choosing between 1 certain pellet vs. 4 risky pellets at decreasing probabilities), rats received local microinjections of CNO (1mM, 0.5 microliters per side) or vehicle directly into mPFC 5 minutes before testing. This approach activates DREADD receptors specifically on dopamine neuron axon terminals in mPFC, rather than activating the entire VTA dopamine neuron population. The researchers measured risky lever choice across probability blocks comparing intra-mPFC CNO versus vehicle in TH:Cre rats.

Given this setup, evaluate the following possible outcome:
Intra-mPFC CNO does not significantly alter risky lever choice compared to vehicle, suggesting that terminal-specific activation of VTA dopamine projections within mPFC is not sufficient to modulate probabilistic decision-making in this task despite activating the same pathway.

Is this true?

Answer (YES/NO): YES